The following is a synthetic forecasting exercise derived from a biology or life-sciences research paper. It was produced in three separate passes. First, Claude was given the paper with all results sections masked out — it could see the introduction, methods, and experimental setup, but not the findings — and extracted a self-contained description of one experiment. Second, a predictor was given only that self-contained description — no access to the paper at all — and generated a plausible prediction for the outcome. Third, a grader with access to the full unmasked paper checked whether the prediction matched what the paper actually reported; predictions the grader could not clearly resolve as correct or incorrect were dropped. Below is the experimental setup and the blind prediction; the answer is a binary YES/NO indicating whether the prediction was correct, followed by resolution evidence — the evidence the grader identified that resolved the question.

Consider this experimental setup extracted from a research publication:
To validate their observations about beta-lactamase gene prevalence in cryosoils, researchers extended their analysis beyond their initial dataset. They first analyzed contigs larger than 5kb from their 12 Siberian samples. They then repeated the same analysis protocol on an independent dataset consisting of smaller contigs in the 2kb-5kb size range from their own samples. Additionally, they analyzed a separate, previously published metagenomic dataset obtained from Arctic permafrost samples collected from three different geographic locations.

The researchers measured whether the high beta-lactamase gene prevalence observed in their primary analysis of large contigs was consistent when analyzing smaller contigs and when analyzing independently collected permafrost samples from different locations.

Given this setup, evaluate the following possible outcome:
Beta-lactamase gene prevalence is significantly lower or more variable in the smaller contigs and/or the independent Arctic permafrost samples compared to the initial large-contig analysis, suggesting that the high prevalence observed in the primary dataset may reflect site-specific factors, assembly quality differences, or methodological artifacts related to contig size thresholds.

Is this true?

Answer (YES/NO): NO